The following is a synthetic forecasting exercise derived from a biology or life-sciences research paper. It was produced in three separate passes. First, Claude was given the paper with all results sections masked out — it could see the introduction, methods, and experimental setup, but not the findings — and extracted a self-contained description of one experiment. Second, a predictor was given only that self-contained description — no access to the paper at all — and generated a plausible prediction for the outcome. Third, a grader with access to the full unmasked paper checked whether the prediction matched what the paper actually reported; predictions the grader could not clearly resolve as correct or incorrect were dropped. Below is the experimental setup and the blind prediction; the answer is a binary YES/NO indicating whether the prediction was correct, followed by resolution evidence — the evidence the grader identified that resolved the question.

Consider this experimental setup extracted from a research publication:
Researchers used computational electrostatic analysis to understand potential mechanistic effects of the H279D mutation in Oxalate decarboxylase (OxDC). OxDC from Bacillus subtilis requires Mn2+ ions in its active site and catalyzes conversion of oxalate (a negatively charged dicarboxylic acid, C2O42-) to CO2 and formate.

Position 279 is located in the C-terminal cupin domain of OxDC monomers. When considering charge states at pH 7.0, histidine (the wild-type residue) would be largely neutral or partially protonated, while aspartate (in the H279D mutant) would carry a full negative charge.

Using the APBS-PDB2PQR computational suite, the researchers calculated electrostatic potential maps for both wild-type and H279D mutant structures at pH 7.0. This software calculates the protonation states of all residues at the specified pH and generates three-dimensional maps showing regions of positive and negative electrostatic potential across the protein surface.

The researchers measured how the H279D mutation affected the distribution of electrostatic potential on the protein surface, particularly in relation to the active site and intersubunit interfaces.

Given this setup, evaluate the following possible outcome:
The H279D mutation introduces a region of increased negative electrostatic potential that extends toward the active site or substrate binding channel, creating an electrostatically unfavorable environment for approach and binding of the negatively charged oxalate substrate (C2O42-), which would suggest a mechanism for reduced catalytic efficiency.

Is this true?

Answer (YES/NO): NO